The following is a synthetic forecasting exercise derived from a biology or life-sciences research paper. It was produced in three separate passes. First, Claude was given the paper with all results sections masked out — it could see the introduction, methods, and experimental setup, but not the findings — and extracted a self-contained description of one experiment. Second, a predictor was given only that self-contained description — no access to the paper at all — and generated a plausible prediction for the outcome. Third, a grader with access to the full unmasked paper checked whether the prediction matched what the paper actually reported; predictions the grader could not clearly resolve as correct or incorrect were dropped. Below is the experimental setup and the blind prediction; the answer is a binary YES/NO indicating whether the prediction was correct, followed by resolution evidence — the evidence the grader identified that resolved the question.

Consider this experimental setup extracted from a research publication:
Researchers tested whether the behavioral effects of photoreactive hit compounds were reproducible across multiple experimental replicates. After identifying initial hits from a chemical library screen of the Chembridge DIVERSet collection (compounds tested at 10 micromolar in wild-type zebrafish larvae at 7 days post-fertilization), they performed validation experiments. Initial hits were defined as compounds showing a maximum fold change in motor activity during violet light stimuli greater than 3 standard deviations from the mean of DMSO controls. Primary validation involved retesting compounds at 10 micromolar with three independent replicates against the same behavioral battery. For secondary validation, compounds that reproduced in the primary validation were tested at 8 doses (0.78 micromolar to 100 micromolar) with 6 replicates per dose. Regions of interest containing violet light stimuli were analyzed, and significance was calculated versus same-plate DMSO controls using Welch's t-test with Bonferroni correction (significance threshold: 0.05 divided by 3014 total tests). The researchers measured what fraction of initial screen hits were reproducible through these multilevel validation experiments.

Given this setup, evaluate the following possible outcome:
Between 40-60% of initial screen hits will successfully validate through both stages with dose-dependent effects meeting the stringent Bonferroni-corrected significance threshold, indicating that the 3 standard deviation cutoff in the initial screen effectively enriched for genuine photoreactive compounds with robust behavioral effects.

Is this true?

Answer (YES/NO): NO